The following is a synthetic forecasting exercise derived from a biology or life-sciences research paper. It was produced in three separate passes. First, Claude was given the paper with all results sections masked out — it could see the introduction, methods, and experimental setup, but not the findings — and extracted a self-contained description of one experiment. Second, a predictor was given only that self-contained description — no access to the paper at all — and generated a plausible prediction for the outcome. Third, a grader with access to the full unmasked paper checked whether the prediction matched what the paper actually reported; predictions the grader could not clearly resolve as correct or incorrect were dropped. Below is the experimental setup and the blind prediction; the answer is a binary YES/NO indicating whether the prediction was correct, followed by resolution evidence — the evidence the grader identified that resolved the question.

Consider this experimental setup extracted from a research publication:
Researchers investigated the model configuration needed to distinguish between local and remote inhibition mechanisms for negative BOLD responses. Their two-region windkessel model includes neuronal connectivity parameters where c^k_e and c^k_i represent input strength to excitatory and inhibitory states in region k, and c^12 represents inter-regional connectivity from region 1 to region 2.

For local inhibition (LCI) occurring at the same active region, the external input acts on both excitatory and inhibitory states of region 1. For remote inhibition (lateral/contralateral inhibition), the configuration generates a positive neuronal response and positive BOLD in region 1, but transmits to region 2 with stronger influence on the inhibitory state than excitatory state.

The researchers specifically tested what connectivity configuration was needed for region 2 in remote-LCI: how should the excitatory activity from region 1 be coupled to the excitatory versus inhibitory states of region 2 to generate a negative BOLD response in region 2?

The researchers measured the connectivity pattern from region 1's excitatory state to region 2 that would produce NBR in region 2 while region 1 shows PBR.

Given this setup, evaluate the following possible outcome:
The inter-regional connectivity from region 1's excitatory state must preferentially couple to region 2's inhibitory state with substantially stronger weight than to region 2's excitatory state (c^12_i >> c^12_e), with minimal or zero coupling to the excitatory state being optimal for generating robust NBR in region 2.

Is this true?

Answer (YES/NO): NO